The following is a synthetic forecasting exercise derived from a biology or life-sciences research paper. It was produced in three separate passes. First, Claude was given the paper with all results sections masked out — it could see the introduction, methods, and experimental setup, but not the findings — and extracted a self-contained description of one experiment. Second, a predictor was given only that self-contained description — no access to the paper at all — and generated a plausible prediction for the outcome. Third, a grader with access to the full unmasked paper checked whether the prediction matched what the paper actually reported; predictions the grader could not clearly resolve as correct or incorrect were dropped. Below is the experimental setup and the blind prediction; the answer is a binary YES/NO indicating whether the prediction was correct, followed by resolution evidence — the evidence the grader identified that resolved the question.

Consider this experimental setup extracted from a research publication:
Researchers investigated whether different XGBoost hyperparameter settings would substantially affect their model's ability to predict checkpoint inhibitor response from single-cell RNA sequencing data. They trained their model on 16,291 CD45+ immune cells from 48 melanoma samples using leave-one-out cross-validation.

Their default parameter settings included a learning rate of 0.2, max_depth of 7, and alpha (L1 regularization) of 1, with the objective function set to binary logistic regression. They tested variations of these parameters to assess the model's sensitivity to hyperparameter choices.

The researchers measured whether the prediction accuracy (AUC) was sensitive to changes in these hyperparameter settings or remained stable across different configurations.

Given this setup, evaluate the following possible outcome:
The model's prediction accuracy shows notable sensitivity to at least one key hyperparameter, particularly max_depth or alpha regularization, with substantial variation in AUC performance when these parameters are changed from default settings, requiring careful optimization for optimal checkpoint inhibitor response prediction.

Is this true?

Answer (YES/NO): NO